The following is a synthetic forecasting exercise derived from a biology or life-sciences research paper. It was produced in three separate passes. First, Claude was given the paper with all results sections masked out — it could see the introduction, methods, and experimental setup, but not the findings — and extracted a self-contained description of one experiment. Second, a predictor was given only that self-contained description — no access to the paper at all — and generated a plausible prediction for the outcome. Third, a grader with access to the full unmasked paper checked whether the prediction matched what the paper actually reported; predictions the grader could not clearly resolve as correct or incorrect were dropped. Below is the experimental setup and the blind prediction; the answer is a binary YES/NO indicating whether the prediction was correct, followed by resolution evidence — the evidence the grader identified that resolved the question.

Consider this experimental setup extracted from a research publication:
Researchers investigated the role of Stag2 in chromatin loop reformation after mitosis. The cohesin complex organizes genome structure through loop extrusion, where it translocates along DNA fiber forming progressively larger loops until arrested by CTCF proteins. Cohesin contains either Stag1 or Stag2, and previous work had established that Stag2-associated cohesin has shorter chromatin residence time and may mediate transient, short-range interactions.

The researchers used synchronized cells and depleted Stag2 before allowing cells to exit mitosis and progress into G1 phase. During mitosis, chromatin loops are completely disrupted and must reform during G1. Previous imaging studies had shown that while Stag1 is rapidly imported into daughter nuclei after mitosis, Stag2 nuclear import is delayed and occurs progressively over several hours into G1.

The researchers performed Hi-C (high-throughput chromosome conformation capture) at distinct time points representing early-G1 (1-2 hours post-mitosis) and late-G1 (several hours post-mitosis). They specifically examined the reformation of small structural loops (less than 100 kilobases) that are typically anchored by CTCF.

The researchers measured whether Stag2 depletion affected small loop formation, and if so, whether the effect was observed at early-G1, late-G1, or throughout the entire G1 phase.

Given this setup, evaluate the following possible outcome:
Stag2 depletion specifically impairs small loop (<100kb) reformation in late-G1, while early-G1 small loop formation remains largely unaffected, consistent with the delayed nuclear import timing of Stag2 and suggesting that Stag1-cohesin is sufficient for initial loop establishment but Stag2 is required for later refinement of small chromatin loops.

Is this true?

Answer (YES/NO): NO